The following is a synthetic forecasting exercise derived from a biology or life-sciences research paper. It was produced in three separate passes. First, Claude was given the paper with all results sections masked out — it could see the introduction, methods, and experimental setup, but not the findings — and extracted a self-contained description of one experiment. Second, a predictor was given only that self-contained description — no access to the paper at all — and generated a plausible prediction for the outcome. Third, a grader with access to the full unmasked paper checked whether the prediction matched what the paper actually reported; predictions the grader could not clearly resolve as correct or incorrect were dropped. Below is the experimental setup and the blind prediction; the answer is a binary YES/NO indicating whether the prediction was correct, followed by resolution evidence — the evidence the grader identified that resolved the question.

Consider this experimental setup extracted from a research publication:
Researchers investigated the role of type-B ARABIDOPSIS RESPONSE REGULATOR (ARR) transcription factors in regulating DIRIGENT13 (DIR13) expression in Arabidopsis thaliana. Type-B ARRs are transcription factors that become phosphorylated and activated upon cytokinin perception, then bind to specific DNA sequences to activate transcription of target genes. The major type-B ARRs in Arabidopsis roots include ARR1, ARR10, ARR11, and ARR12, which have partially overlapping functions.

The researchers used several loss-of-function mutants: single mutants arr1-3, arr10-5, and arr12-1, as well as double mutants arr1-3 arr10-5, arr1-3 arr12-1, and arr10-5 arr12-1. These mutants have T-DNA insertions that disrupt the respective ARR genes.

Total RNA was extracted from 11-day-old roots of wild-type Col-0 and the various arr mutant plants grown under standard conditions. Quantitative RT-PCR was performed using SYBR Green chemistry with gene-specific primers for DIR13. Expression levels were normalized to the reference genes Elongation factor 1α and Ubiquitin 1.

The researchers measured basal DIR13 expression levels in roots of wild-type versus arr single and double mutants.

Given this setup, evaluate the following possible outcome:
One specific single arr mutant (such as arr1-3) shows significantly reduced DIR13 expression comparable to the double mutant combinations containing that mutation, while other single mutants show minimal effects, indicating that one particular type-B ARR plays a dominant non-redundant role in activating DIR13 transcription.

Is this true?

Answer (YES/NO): NO